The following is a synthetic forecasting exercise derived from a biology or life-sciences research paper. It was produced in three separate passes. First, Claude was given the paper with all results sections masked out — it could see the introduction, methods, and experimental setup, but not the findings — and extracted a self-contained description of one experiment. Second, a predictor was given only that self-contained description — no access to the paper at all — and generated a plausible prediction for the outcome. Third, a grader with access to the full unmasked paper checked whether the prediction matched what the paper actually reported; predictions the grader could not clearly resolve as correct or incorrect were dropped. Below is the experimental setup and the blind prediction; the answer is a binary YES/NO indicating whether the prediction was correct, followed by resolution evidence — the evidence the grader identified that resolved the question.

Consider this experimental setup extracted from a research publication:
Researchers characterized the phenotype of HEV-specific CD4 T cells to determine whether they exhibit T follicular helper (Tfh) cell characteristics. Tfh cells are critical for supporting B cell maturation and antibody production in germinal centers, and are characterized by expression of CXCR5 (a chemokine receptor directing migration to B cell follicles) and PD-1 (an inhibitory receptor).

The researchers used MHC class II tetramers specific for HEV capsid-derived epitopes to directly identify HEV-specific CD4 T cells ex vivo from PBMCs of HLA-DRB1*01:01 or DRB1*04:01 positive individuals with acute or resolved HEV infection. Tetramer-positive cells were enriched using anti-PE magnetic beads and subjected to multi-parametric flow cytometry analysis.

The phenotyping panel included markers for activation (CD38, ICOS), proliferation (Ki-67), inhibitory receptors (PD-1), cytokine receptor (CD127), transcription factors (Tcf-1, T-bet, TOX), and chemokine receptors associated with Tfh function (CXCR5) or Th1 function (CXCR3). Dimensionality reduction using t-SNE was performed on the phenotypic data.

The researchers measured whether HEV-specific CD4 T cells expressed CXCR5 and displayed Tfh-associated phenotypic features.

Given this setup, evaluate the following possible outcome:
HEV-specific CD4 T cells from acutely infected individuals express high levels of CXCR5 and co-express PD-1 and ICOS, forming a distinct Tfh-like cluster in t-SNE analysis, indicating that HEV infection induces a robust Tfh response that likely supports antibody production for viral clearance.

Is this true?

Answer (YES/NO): NO